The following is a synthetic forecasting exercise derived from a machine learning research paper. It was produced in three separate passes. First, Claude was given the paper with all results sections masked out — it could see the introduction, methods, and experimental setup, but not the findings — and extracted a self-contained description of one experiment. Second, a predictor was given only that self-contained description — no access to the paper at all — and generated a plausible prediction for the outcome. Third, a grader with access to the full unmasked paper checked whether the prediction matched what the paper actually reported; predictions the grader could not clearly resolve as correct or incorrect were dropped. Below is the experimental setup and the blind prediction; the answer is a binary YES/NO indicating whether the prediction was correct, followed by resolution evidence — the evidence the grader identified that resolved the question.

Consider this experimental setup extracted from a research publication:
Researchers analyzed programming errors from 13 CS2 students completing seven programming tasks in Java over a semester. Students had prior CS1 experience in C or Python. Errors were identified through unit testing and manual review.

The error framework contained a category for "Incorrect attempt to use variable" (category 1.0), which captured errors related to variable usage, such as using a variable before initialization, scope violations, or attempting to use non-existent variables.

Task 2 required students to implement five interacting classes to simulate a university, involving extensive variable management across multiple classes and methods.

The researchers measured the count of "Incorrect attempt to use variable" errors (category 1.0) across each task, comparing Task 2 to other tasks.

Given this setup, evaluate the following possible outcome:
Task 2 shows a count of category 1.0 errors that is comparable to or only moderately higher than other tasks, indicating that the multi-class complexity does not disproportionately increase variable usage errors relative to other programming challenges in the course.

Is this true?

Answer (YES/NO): NO